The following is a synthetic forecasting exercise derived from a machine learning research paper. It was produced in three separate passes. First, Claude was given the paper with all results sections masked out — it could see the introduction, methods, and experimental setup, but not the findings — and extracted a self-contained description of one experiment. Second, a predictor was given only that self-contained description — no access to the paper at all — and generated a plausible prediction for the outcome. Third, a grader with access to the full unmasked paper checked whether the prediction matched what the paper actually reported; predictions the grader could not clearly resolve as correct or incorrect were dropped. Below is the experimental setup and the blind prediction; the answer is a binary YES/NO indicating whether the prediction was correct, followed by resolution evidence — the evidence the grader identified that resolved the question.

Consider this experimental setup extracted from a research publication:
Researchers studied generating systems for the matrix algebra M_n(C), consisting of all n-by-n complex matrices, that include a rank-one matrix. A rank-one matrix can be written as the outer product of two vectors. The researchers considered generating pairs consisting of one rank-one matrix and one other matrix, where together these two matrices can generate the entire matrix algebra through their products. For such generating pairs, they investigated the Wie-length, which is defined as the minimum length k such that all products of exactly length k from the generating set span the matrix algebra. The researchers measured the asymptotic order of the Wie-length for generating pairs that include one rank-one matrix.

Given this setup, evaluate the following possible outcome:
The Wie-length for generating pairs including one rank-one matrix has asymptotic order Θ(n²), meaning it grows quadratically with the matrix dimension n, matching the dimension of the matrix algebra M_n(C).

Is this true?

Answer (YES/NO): YES